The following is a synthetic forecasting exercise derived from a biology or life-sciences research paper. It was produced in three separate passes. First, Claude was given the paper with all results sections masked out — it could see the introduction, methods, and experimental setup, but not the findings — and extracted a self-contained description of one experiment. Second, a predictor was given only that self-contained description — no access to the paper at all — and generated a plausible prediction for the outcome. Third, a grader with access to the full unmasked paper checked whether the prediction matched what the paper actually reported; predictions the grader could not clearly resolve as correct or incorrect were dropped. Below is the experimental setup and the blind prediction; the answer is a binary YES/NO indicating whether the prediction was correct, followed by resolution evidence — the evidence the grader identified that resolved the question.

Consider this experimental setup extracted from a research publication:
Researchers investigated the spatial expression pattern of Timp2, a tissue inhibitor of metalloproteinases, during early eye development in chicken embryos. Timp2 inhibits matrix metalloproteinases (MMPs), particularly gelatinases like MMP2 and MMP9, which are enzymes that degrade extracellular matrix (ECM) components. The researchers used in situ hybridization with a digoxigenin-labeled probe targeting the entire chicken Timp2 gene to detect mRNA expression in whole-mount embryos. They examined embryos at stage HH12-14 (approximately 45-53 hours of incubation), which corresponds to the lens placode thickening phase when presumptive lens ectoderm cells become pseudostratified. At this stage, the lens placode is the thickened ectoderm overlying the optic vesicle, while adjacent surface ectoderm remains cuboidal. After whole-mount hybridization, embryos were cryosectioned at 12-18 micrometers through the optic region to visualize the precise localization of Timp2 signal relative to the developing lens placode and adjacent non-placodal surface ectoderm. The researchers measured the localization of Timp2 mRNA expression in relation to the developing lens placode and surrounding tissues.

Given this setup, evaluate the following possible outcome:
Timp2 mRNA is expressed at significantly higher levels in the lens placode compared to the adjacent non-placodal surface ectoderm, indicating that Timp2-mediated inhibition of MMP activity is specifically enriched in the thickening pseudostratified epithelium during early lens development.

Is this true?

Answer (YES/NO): YES